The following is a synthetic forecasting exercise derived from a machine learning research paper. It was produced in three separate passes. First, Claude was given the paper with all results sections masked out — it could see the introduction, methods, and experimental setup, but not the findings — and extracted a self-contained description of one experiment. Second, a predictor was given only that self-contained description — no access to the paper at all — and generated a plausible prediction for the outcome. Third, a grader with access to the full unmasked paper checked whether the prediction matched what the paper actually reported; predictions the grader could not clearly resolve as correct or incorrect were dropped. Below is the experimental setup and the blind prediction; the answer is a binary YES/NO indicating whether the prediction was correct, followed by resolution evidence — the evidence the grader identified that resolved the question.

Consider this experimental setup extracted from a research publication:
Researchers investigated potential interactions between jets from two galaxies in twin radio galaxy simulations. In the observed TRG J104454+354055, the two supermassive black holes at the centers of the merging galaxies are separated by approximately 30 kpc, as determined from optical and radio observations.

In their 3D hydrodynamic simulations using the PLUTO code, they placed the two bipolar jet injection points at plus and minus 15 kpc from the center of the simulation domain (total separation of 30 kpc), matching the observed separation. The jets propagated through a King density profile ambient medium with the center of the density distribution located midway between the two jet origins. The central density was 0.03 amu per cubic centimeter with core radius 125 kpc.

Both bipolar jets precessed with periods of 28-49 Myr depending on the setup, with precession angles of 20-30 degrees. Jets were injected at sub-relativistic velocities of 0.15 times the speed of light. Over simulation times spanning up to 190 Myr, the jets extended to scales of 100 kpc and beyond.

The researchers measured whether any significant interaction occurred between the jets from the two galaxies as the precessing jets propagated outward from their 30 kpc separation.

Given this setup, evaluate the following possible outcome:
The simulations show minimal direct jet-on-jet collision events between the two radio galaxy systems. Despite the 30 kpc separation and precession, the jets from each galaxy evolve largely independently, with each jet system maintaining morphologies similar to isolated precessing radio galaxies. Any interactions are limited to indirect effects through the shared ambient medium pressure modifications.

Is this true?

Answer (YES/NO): NO